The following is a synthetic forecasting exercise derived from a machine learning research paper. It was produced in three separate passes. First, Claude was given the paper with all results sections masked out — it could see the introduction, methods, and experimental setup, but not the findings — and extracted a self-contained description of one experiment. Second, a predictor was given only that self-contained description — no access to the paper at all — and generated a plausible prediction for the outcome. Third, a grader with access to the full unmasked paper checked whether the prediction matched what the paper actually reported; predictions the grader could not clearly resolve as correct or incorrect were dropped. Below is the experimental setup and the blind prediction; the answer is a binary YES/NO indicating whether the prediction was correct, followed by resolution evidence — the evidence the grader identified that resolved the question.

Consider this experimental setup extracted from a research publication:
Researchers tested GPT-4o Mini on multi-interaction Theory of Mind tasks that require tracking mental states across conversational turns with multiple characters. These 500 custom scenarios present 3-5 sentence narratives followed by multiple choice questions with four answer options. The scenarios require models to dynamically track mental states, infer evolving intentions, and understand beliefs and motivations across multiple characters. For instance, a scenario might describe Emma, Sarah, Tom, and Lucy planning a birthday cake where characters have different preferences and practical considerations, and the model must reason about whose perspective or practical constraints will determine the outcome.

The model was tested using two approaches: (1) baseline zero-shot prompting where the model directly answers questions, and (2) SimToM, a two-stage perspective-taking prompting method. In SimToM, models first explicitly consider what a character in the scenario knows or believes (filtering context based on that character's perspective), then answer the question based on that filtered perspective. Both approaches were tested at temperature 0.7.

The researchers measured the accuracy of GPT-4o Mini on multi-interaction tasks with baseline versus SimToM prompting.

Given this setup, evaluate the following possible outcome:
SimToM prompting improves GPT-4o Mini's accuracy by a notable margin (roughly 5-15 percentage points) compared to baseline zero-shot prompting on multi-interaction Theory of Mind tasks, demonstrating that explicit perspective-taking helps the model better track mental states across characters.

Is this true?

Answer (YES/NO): YES